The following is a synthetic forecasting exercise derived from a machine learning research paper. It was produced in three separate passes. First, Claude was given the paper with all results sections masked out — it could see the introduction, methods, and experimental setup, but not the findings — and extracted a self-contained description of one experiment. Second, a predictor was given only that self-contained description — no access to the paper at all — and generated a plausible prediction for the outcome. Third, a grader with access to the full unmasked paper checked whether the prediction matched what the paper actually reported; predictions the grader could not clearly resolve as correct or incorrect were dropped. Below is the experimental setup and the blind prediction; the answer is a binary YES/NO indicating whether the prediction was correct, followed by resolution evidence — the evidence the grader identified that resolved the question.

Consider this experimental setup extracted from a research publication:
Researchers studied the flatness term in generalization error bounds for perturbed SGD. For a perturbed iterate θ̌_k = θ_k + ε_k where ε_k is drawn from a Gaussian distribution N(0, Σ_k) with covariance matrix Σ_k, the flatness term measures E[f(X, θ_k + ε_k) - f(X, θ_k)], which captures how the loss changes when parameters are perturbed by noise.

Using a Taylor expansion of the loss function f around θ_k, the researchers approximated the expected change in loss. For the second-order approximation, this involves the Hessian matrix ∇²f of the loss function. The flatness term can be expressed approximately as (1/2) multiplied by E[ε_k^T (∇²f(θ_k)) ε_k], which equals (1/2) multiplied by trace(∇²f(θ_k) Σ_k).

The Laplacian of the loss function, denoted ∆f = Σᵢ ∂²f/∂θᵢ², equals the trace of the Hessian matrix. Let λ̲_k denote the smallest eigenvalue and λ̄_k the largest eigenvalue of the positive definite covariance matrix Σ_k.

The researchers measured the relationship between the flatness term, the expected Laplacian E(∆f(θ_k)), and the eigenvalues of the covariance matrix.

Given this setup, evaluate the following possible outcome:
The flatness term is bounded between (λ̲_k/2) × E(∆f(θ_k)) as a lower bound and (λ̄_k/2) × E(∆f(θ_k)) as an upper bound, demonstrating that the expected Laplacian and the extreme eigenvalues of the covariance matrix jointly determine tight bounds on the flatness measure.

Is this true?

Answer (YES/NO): YES